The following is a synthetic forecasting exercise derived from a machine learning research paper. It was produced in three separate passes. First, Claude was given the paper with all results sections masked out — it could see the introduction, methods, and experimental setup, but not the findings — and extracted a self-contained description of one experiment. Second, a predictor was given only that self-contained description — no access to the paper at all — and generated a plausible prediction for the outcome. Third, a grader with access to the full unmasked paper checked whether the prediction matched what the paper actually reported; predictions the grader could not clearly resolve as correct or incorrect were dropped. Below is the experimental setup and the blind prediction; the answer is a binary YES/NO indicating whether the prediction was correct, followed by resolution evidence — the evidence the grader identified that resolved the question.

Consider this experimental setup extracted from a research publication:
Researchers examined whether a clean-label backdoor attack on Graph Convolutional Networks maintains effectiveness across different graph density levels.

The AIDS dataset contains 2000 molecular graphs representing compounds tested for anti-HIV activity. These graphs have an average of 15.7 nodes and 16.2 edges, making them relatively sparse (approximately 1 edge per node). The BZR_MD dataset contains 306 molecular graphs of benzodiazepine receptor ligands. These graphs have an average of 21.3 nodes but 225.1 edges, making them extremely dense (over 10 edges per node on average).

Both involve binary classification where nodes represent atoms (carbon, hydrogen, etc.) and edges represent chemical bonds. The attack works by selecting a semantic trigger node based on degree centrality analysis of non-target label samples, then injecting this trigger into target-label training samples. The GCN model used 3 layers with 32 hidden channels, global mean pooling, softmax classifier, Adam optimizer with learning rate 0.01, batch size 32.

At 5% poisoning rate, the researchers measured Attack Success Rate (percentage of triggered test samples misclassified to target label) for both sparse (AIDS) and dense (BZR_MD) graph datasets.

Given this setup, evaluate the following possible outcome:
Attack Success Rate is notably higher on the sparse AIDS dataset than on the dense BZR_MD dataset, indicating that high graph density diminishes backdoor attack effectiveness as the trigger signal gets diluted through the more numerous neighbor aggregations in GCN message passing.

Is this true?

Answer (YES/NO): YES